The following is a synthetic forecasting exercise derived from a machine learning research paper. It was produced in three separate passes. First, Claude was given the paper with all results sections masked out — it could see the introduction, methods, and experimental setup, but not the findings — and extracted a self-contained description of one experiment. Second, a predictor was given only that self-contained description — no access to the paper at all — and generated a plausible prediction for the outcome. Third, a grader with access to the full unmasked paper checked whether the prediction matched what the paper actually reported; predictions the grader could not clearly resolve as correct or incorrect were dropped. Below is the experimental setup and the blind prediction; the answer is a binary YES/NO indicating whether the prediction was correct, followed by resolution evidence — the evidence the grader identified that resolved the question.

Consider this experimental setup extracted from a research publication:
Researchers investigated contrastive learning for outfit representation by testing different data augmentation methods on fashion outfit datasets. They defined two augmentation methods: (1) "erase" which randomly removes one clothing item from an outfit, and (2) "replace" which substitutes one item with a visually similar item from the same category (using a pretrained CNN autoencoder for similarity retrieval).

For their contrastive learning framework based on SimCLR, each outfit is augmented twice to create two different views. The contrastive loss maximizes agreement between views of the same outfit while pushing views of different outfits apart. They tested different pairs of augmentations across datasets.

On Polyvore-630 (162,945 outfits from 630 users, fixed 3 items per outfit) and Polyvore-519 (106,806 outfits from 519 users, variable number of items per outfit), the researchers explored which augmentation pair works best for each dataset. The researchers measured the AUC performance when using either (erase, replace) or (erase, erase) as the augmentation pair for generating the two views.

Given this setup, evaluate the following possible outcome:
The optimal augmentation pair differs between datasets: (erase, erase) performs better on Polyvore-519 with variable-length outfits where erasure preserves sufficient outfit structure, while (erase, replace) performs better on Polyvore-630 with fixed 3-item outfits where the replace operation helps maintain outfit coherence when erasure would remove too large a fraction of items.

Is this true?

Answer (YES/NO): YES